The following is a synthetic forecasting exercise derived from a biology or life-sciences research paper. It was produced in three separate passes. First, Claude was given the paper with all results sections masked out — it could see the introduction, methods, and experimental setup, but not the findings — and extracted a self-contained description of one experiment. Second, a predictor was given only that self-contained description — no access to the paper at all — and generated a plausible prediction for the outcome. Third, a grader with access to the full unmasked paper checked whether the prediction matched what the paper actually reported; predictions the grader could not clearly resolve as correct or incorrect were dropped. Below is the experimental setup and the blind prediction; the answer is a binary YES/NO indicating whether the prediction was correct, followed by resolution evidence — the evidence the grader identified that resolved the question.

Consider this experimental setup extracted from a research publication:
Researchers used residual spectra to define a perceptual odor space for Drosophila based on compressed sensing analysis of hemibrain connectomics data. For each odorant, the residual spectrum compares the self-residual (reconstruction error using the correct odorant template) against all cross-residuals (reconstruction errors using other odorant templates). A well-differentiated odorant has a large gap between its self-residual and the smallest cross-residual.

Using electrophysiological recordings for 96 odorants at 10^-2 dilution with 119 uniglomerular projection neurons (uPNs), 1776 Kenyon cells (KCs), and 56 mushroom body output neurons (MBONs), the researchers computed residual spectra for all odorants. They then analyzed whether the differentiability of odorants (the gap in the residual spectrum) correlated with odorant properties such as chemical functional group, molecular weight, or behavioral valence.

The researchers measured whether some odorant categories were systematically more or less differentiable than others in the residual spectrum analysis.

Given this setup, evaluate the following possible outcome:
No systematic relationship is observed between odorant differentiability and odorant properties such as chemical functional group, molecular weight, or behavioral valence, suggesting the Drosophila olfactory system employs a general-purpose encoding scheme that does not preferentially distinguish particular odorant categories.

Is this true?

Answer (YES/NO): NO